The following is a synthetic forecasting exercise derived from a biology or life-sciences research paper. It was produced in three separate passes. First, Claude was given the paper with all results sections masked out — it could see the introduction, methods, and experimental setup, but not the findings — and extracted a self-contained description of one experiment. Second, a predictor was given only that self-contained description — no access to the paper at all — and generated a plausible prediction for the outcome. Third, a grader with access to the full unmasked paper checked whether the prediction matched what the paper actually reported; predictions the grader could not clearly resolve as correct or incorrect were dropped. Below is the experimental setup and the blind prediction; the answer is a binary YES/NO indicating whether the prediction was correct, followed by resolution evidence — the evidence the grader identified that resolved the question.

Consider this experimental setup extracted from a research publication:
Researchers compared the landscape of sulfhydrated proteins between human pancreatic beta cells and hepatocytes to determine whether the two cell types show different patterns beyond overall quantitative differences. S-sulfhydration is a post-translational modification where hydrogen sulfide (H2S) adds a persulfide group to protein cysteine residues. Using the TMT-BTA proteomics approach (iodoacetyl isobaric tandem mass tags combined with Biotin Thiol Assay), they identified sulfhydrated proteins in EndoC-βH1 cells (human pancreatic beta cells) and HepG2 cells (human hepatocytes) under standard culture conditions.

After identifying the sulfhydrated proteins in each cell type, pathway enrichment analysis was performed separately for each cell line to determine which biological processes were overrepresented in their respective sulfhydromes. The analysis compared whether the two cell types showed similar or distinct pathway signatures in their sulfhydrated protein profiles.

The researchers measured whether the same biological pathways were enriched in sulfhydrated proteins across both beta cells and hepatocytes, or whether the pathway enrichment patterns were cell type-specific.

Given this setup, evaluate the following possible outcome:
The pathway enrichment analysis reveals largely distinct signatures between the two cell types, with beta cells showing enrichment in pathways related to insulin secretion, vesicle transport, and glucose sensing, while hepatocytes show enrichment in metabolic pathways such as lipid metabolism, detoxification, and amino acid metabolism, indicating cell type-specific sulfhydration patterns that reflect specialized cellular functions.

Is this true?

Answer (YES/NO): NO